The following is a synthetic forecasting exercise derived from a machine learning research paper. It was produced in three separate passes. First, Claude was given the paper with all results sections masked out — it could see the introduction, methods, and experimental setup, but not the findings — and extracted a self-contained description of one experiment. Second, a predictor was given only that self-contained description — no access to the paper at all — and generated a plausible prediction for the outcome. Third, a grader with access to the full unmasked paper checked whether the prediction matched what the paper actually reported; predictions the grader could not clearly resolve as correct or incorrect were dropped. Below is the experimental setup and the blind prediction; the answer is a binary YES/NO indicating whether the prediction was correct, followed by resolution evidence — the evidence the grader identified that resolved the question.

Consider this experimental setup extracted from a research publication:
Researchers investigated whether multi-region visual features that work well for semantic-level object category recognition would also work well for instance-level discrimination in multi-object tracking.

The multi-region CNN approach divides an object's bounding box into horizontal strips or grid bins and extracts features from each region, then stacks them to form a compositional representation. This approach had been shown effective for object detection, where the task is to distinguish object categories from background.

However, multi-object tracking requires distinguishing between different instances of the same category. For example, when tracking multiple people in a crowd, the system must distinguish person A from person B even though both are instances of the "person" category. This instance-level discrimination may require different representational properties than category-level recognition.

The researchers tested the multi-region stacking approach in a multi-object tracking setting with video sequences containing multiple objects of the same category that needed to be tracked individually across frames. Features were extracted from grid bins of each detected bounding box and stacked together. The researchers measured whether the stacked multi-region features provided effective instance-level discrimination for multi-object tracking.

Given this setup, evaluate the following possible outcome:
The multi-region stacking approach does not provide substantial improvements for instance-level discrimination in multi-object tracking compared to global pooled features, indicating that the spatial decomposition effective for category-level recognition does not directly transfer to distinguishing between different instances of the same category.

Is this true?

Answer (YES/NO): YES